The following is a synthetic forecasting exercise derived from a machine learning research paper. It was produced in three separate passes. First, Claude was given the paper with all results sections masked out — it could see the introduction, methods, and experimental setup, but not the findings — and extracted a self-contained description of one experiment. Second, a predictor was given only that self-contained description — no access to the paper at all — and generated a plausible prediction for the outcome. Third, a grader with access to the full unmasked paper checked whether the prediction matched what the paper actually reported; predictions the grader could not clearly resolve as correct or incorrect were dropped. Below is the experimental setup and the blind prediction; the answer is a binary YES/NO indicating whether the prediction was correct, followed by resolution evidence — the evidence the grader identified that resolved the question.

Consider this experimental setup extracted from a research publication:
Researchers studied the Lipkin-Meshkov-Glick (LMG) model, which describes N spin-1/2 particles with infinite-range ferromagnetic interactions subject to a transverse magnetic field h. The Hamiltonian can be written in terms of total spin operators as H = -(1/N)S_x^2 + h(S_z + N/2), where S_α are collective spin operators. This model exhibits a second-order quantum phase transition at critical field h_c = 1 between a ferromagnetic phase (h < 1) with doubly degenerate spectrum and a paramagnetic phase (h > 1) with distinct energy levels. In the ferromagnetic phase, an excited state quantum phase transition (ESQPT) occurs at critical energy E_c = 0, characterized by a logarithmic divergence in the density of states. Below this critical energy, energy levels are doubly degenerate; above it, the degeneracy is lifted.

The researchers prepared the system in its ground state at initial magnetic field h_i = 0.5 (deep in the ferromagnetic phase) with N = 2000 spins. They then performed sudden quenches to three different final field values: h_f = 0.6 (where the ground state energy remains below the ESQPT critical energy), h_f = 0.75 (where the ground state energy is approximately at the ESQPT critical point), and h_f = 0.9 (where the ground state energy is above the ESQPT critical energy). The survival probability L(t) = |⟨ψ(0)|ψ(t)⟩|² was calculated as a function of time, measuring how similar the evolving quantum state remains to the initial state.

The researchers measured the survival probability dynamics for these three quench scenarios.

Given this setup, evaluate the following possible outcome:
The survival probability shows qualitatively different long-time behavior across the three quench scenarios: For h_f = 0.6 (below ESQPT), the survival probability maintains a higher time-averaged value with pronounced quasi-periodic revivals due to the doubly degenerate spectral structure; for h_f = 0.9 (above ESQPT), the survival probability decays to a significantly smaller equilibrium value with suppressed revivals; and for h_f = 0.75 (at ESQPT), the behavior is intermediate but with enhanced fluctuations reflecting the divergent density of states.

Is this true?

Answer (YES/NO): NO